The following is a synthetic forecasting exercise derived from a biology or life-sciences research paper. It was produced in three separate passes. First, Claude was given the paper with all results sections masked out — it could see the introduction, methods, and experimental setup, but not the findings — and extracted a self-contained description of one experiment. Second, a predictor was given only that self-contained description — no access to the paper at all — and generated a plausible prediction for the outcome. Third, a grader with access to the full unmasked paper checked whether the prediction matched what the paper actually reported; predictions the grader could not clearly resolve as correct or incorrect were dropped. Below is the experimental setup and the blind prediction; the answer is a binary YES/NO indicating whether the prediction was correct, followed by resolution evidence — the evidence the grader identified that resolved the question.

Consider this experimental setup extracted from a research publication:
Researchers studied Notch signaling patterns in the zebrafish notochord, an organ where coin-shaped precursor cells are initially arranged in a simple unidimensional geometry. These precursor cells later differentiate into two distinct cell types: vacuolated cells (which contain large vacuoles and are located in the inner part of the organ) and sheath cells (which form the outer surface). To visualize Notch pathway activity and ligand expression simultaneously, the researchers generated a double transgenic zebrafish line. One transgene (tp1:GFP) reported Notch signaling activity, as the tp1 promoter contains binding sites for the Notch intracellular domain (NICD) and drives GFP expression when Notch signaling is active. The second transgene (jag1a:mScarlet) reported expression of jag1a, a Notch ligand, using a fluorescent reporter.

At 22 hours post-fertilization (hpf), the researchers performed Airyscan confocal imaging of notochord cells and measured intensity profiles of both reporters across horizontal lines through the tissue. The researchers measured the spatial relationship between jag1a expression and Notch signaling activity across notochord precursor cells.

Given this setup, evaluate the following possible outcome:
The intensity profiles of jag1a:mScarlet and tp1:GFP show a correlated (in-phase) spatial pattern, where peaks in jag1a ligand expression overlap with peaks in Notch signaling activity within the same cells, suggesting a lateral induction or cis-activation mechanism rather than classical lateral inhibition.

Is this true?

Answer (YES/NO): NO